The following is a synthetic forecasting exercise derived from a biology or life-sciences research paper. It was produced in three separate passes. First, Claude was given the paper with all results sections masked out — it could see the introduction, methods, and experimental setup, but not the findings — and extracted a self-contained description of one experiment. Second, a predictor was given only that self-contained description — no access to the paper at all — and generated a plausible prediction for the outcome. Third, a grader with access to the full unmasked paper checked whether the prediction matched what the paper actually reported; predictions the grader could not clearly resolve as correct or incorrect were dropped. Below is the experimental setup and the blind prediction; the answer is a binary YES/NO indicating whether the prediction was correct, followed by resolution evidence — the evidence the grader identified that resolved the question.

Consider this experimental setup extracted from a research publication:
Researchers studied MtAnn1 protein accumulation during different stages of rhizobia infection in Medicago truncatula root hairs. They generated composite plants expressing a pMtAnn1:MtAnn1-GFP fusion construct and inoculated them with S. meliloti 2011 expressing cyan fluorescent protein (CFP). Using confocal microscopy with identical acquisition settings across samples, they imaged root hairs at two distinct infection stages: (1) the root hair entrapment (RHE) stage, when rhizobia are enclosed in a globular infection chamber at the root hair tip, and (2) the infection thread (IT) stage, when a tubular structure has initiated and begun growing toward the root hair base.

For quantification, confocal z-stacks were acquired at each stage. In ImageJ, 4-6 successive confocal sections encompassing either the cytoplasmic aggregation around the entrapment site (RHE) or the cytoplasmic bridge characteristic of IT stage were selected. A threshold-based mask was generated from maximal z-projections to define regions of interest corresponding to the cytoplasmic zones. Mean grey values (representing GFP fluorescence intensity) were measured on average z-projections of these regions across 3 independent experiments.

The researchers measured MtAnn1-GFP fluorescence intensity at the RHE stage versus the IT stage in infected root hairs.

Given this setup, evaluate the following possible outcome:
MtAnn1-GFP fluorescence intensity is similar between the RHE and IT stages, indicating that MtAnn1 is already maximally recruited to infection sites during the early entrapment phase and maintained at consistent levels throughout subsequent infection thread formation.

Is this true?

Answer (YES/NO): NO